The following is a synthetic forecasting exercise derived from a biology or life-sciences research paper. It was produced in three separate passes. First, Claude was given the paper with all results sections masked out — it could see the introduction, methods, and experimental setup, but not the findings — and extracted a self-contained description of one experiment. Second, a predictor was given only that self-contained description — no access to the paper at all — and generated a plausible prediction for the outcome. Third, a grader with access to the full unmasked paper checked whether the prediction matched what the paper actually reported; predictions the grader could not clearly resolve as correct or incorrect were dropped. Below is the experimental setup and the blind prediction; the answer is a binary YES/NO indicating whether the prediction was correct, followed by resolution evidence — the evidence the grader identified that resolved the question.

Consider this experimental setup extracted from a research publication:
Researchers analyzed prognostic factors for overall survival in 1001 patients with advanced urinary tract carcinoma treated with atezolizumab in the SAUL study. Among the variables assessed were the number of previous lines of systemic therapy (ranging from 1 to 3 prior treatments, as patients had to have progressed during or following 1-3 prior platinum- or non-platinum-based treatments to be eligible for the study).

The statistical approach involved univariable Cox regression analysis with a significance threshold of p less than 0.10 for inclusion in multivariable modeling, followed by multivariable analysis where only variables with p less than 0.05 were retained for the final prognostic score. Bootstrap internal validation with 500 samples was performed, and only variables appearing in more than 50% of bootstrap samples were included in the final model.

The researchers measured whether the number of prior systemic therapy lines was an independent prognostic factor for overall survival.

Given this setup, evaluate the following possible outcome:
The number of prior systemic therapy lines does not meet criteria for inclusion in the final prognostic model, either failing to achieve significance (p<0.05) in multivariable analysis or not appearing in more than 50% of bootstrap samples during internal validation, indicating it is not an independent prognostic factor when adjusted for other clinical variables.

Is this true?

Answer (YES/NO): NO